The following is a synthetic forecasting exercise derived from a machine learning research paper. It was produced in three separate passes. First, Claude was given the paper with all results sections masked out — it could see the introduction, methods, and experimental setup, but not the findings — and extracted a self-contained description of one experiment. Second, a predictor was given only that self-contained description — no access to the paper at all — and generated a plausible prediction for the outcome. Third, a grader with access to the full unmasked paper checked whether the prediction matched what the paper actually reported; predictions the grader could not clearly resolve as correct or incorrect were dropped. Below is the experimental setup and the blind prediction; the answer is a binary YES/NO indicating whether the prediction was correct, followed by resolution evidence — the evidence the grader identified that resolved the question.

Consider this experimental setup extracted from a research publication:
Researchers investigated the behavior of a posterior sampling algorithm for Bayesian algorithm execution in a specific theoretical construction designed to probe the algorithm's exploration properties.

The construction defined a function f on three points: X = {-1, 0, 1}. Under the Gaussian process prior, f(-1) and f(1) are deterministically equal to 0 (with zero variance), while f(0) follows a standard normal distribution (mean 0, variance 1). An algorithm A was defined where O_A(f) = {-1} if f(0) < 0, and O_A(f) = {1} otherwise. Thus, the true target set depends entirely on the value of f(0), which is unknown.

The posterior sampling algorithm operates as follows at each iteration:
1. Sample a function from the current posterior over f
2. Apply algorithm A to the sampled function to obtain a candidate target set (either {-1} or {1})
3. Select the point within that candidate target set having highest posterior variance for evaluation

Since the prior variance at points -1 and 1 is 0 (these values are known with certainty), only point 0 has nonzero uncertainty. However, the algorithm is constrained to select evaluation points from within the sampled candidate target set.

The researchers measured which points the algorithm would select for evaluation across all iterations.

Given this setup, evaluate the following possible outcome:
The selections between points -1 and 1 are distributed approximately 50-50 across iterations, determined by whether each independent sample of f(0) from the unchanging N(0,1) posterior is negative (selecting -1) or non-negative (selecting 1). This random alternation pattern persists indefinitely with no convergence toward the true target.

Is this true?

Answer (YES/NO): YES